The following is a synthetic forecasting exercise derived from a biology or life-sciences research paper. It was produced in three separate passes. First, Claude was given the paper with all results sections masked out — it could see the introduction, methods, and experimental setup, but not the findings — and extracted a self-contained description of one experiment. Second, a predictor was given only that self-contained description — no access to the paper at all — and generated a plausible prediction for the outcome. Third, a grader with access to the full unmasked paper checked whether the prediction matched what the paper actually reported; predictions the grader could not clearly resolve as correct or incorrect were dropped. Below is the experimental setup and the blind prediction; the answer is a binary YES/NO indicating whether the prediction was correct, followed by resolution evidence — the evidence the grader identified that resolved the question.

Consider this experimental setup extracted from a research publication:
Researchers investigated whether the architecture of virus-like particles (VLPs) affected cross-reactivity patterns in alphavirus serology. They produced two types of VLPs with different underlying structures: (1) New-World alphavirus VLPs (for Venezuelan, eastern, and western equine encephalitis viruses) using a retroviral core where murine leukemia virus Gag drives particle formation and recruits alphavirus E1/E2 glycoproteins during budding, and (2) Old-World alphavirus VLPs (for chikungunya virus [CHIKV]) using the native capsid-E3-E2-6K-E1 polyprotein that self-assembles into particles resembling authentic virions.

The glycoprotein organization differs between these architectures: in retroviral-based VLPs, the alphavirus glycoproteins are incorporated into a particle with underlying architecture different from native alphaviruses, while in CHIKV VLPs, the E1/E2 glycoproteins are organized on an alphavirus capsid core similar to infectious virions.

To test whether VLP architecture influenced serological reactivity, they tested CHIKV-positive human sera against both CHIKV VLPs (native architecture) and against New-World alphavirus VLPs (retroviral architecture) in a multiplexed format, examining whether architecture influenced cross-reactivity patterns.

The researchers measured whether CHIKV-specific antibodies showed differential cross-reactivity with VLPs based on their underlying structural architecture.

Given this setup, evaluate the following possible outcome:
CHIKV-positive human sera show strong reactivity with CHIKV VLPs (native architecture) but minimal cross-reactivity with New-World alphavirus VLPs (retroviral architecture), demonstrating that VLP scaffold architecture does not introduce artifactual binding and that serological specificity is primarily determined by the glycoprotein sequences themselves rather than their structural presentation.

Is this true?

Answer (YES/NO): YES